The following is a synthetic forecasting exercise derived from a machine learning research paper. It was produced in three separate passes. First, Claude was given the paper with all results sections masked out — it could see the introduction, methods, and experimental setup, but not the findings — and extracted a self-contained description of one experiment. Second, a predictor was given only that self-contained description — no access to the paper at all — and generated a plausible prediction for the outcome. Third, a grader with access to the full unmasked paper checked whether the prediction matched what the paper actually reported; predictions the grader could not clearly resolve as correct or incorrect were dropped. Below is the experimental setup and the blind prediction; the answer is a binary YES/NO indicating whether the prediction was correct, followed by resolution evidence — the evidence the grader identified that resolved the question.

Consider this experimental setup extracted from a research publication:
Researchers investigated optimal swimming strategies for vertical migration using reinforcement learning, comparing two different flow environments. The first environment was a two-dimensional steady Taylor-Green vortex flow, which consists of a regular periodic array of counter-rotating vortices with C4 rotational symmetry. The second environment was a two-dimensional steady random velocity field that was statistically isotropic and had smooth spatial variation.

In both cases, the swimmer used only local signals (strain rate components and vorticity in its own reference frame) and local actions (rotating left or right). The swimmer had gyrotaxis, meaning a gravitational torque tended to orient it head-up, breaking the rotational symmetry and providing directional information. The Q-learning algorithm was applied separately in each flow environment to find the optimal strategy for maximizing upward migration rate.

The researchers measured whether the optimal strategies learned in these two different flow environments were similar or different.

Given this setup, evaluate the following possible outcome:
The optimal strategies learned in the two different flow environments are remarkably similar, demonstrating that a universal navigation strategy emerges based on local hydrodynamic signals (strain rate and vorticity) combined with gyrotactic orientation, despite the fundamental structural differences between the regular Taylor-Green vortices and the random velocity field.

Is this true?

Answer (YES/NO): YES